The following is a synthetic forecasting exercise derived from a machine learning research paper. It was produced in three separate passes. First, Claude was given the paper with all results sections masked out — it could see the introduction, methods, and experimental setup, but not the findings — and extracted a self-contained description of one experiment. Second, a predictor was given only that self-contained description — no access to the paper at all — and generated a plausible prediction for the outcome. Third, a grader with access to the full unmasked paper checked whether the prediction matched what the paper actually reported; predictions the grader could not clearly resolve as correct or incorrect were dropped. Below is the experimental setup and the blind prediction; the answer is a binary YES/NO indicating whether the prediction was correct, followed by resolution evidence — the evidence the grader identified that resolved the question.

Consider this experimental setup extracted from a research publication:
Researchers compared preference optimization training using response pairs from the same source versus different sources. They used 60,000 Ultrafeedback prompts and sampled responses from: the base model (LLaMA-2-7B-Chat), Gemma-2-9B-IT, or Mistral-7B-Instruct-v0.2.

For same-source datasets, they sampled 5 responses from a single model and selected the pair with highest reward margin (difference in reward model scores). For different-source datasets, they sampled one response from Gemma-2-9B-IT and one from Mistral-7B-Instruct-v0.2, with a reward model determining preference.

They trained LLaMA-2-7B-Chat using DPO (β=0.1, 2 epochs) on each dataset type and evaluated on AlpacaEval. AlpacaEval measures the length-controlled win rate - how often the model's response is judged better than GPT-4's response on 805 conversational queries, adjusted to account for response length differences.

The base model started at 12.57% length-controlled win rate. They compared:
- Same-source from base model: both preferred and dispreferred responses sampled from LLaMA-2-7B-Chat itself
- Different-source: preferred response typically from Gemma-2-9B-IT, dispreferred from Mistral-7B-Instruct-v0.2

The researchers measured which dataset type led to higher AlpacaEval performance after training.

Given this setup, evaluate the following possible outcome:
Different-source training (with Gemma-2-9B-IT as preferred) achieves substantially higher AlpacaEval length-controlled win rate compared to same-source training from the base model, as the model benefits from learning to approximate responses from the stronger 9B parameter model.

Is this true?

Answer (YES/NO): NO